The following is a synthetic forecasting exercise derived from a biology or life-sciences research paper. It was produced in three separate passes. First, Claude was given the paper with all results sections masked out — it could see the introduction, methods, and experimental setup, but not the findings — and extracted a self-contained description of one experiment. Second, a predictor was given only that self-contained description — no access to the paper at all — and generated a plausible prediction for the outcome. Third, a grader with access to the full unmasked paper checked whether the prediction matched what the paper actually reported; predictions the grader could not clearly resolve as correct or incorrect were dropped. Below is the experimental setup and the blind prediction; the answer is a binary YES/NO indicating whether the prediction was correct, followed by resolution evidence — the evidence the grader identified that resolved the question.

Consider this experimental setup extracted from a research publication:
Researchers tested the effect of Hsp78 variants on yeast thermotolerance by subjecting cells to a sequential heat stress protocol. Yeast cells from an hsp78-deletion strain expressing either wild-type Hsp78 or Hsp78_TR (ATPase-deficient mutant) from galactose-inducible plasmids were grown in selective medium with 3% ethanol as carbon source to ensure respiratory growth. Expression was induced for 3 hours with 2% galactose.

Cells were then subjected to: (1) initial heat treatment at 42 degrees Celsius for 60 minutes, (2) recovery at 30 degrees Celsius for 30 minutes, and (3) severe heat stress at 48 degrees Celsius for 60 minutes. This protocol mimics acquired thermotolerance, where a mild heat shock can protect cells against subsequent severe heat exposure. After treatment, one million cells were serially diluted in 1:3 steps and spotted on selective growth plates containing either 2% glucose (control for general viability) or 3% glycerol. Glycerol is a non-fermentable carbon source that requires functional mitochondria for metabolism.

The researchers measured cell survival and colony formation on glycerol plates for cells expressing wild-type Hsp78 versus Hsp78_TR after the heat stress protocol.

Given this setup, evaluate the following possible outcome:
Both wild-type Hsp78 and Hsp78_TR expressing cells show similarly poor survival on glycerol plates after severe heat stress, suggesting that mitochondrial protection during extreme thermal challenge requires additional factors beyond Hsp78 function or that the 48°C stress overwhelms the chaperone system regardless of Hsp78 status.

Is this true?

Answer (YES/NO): NO